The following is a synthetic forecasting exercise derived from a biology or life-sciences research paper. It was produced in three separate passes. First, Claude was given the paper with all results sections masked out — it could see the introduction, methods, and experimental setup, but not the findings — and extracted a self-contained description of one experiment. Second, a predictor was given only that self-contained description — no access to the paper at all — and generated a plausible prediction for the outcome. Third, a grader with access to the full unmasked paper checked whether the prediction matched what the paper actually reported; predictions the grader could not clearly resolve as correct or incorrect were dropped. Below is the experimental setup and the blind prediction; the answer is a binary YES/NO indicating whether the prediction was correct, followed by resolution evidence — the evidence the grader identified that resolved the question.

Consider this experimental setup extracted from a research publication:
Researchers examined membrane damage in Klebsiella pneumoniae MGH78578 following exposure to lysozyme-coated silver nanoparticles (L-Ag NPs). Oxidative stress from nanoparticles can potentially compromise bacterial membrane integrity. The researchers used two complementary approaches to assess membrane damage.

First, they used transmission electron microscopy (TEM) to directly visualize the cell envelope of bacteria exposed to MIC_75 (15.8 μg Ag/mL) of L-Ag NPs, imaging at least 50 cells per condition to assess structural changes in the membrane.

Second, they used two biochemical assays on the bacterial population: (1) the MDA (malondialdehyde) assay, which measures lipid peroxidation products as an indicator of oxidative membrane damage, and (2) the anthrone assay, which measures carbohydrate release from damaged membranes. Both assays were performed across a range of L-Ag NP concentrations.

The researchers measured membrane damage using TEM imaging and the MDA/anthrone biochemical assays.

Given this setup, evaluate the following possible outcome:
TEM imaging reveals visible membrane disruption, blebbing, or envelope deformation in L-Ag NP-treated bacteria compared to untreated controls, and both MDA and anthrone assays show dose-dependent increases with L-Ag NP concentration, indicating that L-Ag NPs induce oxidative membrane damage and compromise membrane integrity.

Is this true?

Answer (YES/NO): NO